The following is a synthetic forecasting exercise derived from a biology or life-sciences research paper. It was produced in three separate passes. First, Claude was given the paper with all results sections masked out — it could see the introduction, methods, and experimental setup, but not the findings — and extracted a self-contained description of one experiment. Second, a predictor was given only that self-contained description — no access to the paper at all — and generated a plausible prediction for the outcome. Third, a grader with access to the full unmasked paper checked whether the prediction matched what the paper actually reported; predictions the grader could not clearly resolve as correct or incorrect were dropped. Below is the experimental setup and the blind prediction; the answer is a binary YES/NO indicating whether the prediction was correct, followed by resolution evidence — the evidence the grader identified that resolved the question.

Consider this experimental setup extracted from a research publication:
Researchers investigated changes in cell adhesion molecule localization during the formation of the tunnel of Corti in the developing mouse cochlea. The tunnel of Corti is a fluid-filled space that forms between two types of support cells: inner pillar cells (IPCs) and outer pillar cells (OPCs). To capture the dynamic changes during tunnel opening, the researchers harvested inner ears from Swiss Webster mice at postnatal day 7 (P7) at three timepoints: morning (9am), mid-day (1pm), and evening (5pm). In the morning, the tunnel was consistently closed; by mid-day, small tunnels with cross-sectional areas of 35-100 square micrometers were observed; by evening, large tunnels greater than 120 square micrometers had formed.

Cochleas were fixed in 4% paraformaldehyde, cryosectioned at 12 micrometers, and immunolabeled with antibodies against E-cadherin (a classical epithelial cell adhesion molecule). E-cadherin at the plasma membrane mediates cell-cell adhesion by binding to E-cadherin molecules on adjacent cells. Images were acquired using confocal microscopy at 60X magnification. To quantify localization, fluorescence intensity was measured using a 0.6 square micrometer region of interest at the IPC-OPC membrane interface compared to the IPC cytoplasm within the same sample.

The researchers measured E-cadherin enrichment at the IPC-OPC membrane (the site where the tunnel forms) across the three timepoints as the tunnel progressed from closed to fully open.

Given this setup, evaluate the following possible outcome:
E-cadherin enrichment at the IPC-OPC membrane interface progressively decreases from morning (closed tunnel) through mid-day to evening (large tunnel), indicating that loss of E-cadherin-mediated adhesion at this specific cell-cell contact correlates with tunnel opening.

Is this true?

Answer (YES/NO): YES